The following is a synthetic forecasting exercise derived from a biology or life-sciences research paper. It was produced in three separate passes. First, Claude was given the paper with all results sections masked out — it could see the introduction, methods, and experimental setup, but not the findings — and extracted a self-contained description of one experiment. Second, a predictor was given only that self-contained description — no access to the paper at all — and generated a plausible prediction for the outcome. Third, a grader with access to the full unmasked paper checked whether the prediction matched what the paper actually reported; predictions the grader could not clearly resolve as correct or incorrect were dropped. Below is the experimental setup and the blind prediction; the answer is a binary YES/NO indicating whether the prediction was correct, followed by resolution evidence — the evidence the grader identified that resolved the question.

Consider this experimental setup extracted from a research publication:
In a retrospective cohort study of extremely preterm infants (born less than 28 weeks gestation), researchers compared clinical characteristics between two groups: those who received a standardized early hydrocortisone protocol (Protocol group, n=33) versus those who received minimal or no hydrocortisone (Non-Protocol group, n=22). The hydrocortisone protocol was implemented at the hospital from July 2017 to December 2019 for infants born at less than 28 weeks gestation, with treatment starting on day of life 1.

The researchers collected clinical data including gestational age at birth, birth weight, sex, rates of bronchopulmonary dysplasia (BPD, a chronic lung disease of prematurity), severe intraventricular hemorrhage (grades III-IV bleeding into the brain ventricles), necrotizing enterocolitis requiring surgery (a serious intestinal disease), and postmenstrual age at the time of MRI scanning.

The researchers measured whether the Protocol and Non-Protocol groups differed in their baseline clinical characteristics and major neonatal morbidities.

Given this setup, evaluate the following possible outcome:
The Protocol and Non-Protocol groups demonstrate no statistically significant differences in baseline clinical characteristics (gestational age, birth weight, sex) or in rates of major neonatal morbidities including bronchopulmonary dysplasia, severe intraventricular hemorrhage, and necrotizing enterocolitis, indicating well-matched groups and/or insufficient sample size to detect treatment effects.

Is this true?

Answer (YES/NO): YES